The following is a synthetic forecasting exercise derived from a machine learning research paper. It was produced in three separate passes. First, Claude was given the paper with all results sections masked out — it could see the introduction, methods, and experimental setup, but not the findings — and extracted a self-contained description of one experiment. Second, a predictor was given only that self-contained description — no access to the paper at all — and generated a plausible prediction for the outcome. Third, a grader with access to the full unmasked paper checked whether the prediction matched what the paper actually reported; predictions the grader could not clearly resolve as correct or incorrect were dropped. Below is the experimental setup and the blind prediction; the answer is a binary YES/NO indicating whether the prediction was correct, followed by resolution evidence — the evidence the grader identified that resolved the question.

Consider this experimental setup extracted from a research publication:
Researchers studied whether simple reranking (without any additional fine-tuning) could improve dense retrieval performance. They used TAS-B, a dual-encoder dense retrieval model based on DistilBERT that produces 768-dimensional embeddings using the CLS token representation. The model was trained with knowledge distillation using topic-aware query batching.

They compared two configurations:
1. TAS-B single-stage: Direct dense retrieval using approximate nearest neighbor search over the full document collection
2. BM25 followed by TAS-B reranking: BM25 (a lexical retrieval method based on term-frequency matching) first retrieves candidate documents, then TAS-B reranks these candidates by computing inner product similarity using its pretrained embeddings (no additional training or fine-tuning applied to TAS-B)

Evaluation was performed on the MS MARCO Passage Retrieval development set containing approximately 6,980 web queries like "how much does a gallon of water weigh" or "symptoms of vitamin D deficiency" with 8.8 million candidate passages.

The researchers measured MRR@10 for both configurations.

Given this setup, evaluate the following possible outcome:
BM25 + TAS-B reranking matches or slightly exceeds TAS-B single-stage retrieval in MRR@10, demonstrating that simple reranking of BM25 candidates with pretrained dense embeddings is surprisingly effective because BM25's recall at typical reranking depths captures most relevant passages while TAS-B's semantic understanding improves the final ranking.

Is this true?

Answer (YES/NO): YES